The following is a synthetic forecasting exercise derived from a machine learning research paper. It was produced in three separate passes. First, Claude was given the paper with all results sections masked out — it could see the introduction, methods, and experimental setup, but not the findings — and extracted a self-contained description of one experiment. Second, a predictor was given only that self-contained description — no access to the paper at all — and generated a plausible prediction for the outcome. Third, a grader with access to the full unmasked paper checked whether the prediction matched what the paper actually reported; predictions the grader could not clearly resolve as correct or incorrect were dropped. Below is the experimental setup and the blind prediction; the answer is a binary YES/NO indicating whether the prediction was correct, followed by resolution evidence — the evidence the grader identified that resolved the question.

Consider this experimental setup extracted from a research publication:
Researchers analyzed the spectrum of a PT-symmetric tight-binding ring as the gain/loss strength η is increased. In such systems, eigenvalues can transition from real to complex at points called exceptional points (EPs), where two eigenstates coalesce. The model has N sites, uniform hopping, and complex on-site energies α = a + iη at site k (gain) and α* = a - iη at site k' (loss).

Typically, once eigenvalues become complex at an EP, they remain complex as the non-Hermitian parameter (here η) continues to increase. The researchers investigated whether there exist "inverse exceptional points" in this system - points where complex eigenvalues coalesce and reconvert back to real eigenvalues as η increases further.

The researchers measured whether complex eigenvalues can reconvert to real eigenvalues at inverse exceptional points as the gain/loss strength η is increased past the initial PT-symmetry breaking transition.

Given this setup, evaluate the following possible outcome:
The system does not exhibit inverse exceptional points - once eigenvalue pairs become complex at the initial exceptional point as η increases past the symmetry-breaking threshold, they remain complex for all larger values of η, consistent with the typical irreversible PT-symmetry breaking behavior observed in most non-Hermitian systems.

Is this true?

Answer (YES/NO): NO